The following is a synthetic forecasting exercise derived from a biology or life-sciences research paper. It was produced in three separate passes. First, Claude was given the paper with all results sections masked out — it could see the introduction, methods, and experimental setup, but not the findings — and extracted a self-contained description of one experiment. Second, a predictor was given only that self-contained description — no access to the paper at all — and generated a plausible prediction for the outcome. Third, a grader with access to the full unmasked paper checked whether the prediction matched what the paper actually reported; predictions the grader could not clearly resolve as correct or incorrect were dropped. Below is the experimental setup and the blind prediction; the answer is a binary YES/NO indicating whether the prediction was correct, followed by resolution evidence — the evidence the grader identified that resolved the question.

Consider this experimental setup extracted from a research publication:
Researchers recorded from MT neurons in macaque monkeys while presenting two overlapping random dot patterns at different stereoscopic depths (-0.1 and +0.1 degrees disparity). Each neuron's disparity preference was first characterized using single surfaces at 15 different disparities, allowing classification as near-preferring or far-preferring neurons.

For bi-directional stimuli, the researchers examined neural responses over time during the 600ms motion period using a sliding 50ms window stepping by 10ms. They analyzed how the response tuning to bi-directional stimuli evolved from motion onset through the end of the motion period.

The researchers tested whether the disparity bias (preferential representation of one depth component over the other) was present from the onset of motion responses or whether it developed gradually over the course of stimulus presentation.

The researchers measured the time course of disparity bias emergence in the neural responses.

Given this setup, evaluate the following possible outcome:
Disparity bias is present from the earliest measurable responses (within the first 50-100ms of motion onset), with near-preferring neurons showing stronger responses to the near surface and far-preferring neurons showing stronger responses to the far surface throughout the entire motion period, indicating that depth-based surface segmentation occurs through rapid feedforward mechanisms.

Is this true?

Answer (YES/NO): NO